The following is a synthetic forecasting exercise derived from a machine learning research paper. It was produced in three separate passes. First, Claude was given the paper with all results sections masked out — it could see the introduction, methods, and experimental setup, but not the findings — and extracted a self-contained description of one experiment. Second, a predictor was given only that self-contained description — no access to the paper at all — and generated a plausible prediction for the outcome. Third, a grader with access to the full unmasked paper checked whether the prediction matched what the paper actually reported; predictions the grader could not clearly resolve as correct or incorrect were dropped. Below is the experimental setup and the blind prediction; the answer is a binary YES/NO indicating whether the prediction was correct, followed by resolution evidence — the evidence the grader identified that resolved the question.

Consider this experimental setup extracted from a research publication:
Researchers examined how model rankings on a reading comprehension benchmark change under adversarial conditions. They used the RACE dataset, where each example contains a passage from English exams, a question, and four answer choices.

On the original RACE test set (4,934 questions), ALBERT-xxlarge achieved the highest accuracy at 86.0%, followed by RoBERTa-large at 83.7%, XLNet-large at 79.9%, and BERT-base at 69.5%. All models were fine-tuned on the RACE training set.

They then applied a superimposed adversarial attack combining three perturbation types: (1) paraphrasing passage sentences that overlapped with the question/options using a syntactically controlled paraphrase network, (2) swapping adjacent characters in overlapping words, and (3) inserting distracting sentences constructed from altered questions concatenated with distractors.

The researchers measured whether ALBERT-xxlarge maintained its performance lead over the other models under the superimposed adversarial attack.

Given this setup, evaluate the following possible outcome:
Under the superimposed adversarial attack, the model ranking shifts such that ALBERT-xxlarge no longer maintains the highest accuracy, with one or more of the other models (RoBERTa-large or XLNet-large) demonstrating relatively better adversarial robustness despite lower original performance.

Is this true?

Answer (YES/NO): YES